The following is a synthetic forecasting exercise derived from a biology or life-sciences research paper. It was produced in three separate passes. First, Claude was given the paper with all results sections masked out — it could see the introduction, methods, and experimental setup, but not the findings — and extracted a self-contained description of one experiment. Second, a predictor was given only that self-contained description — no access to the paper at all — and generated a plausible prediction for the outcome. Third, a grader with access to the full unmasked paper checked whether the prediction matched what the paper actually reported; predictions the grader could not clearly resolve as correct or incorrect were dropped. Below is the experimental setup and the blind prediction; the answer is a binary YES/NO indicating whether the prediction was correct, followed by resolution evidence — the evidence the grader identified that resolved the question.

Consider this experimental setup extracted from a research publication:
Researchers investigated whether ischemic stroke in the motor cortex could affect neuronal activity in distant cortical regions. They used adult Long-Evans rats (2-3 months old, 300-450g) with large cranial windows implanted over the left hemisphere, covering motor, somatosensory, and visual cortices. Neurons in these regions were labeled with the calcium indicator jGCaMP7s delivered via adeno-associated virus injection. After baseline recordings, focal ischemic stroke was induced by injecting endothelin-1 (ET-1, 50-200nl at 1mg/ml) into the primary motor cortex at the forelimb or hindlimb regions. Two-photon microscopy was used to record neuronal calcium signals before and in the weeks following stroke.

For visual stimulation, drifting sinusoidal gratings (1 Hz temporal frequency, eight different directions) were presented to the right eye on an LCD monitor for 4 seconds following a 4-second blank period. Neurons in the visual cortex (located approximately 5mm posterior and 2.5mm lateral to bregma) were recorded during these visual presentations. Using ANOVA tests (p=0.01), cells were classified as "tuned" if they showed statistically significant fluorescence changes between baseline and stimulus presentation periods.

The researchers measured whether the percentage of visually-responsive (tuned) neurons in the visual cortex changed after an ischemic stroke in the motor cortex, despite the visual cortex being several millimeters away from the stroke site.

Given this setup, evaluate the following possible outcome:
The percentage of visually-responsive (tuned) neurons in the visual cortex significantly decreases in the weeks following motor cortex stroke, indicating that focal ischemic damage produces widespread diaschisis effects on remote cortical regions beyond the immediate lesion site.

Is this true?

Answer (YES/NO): NO